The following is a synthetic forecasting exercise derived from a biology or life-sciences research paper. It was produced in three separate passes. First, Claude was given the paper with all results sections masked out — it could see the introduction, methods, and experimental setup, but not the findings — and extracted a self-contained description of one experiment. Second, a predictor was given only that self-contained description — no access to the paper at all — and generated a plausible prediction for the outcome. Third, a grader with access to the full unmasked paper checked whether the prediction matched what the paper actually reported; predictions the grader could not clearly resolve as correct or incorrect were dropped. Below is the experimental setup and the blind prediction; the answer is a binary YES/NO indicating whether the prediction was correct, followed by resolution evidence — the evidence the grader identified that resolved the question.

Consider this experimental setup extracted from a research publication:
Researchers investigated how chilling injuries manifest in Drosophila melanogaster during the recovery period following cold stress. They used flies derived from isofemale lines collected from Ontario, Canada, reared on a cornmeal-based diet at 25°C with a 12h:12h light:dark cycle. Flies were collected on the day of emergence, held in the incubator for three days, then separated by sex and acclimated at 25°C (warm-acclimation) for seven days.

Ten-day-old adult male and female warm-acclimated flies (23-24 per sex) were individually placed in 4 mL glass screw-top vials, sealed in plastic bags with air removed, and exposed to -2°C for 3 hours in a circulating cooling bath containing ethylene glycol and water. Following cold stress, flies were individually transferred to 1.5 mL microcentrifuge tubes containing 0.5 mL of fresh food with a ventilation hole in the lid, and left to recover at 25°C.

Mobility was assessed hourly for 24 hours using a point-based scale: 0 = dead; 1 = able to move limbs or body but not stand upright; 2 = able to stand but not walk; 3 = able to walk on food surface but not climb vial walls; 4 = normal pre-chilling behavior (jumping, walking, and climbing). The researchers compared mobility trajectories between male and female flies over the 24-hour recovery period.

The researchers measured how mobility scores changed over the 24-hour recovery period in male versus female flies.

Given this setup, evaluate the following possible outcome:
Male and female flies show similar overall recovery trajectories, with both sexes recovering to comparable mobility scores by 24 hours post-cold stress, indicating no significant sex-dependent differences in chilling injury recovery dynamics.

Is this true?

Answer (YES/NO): NO